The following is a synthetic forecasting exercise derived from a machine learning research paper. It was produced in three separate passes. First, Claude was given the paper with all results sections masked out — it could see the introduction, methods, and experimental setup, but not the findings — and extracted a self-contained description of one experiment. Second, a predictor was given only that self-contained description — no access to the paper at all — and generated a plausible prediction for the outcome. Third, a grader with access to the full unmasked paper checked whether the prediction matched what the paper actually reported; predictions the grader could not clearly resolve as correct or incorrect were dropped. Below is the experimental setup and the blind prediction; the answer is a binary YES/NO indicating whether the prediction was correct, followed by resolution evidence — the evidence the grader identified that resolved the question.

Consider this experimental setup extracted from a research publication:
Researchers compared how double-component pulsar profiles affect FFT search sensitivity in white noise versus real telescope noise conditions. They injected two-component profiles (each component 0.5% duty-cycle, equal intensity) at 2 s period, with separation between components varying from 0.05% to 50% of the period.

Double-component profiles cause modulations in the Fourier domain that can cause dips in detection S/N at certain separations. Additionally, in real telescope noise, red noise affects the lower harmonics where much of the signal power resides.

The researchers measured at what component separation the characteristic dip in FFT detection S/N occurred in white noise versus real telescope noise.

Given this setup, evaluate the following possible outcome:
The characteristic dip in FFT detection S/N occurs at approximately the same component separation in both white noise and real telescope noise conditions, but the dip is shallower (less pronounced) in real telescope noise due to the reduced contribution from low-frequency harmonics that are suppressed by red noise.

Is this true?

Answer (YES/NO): NO